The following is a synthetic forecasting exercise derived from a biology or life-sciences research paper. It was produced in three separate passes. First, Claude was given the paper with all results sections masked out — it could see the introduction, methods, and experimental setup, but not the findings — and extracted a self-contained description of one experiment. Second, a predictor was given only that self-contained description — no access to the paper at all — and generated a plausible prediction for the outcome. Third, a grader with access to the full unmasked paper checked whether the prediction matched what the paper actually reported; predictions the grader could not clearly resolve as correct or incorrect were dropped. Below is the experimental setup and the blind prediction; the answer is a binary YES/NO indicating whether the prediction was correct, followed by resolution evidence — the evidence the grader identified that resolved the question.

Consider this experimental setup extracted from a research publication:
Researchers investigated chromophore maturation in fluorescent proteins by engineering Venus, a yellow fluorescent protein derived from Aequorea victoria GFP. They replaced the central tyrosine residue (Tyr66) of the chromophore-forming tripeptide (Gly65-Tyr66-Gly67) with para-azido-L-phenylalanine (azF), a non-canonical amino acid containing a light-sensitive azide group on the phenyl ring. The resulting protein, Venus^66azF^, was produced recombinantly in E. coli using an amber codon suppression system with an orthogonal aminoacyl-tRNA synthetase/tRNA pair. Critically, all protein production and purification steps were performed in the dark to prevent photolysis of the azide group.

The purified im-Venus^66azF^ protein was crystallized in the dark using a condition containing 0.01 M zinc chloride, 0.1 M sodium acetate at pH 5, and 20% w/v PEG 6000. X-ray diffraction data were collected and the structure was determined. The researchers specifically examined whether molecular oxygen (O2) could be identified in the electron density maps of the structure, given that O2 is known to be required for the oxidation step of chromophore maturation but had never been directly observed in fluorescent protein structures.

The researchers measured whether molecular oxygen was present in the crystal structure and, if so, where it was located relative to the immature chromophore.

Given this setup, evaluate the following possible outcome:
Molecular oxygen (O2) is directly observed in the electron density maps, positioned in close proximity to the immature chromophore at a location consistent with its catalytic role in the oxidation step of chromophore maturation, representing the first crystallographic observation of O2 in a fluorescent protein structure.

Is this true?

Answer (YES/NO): YES